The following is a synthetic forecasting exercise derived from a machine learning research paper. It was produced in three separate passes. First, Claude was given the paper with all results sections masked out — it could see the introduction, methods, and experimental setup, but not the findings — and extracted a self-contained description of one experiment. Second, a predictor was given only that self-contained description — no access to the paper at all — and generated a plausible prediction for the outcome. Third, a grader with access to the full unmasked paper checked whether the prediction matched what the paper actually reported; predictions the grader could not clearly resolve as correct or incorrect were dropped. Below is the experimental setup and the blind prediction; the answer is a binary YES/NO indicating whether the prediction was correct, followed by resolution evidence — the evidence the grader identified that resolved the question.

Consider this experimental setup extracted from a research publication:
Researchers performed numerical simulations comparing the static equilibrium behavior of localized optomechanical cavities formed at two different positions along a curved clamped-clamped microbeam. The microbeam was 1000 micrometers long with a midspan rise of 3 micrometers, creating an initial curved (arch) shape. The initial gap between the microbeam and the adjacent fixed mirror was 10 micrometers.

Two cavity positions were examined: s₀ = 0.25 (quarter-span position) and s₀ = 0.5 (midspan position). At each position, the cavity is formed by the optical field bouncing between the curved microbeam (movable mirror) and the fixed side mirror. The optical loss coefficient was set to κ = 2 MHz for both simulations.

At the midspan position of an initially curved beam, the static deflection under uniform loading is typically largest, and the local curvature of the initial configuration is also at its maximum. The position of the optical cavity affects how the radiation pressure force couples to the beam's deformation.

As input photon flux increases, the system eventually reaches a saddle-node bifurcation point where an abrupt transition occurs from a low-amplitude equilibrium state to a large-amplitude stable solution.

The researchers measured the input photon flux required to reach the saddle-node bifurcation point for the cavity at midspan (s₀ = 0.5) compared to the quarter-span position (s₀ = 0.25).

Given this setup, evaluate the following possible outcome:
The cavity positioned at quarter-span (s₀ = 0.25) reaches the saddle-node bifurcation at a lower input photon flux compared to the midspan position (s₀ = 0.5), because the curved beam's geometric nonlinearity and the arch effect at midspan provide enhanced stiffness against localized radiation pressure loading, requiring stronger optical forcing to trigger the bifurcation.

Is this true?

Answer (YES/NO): YES